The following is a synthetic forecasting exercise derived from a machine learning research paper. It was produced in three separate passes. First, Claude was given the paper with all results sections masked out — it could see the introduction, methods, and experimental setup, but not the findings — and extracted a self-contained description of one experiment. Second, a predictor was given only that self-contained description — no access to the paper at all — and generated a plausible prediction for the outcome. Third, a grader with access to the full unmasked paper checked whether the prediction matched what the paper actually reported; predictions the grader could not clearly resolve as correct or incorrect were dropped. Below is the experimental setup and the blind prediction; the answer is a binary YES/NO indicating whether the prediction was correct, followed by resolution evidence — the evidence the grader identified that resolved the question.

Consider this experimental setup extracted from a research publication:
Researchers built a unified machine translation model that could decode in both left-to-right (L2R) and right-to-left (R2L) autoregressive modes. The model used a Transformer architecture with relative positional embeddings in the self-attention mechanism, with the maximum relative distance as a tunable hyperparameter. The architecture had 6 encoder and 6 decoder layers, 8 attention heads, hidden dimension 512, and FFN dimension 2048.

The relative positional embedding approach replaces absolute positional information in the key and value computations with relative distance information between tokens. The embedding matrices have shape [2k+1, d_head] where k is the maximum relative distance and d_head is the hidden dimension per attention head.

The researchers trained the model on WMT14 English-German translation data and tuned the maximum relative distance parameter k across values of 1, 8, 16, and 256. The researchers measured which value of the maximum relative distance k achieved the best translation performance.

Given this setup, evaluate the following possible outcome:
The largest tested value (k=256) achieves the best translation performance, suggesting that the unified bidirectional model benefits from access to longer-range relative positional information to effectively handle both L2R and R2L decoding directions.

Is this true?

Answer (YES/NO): YES